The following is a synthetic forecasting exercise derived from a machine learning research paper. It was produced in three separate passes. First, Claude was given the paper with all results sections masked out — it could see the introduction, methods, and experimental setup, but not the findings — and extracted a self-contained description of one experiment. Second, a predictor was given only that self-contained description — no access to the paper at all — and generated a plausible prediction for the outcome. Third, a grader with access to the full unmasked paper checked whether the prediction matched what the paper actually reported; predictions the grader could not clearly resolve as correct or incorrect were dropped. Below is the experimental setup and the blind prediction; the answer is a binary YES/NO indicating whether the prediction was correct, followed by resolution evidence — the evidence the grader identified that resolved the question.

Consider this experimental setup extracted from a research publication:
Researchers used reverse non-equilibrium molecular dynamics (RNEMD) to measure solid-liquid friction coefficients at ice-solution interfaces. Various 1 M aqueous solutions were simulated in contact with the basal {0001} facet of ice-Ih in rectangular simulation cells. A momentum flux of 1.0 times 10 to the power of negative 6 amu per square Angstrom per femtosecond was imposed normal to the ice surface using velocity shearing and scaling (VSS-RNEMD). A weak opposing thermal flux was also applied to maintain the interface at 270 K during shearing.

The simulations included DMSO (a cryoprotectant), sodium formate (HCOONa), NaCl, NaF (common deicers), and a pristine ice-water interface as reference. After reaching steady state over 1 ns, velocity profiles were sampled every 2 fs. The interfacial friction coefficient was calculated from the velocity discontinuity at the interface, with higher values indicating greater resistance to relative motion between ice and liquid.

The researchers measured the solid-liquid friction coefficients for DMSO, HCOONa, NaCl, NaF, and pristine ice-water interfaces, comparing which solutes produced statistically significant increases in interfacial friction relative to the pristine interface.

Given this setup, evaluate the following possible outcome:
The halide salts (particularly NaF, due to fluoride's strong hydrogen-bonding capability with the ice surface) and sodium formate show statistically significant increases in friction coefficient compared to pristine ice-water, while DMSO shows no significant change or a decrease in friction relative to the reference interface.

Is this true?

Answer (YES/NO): NO